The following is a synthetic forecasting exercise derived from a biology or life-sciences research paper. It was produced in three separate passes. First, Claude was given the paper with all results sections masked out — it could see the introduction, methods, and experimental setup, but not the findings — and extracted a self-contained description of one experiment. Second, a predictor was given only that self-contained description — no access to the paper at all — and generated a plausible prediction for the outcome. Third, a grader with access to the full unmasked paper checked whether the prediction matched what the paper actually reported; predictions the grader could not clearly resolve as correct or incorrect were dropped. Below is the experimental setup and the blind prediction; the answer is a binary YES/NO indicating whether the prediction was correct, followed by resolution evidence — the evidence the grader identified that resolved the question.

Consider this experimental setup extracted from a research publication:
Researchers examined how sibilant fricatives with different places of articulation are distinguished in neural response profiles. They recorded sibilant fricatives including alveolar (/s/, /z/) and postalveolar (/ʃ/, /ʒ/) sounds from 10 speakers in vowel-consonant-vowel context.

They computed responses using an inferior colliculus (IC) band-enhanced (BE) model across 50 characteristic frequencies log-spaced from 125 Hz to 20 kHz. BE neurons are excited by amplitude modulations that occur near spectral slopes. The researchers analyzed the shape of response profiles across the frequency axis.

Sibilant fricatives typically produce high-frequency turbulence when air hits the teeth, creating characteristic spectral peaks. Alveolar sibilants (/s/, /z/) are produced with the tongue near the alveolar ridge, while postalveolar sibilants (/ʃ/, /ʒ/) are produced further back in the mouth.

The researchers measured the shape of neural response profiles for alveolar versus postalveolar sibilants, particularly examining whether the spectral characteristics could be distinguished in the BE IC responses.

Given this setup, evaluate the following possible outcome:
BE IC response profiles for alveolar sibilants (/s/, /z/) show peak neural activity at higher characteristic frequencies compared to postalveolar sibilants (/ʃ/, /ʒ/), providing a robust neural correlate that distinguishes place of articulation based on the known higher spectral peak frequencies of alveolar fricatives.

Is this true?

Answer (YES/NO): YES